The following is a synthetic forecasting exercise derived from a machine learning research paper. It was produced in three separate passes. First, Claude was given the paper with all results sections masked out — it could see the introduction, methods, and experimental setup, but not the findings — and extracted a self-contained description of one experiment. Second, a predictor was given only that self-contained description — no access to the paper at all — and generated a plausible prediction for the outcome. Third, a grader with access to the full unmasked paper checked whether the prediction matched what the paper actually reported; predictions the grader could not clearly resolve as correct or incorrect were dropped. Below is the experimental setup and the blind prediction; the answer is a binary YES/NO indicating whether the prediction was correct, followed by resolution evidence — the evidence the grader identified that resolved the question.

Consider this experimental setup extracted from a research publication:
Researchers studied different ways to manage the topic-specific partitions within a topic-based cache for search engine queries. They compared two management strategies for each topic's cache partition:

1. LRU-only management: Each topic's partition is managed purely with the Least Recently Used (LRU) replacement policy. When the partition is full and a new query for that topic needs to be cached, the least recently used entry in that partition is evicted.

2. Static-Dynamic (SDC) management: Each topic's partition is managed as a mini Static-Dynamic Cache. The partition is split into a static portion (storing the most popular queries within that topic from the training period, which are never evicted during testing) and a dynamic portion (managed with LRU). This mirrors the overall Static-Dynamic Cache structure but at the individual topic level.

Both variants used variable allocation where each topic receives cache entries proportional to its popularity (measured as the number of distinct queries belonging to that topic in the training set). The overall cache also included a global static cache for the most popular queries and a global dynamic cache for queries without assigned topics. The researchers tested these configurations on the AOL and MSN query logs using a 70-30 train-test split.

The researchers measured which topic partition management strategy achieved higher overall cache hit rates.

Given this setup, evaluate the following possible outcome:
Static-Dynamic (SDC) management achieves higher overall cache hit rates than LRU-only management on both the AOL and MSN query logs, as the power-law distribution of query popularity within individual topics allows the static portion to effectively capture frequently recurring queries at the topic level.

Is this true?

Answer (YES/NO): YES